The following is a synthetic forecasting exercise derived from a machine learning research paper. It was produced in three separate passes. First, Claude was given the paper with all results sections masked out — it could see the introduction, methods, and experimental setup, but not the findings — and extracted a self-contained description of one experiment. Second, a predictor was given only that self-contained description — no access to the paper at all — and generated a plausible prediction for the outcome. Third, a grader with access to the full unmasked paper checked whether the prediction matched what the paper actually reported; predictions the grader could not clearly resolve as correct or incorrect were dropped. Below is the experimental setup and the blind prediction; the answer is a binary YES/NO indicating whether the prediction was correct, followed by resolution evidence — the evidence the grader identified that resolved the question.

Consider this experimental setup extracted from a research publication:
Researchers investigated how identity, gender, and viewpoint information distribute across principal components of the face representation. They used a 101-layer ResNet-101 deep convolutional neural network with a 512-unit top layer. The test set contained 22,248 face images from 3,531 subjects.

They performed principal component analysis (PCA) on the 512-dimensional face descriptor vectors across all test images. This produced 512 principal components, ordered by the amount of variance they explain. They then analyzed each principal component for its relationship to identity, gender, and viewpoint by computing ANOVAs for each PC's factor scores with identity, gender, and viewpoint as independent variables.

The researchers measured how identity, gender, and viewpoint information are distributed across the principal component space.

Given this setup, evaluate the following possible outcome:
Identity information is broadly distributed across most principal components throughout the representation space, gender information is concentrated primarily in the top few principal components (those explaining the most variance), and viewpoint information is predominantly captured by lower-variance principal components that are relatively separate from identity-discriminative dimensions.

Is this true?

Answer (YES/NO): NO